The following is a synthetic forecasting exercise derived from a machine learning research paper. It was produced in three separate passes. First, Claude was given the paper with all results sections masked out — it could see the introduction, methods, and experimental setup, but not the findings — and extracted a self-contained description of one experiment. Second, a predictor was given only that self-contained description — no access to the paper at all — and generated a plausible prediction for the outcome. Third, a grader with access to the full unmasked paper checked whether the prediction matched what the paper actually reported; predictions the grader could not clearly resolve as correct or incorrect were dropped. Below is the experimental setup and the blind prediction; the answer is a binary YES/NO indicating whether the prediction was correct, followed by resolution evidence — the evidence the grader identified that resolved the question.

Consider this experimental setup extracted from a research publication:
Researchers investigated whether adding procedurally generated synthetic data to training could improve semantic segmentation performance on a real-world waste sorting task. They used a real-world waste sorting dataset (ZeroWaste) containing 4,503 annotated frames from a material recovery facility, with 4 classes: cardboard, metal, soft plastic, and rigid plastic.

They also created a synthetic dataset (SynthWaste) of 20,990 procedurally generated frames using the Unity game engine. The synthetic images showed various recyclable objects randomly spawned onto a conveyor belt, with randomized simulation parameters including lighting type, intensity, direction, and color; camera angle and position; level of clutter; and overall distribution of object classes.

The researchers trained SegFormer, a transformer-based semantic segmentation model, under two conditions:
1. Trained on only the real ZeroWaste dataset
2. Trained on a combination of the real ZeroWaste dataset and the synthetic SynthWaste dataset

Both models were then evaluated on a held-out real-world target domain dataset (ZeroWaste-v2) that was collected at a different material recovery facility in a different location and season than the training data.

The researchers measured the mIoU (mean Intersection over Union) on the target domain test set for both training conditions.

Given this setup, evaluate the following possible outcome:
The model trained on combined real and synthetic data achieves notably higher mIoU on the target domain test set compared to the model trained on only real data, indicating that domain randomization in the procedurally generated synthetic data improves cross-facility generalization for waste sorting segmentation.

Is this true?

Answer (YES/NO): NO